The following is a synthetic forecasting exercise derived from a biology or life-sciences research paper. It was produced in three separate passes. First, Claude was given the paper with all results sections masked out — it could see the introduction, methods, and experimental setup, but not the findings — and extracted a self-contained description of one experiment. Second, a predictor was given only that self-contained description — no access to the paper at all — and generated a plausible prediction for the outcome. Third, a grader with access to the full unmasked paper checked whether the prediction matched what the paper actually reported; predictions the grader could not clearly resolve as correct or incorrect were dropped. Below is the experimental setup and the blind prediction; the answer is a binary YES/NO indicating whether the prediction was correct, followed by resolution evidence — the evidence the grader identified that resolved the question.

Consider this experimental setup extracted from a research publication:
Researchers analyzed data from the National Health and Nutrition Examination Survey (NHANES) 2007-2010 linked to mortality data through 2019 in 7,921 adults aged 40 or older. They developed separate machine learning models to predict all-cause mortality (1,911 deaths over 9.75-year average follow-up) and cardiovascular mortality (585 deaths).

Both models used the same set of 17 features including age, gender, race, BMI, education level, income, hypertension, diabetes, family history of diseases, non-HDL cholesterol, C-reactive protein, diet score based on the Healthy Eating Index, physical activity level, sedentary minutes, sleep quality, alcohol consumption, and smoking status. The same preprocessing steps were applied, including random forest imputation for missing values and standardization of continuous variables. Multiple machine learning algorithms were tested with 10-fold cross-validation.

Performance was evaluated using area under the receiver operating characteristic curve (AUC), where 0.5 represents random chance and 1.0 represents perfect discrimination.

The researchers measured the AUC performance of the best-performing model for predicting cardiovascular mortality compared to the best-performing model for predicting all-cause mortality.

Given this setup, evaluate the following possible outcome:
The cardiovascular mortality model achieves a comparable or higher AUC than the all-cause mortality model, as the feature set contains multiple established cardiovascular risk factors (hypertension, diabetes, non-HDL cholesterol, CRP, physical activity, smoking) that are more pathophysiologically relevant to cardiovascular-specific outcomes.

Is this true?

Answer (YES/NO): NO